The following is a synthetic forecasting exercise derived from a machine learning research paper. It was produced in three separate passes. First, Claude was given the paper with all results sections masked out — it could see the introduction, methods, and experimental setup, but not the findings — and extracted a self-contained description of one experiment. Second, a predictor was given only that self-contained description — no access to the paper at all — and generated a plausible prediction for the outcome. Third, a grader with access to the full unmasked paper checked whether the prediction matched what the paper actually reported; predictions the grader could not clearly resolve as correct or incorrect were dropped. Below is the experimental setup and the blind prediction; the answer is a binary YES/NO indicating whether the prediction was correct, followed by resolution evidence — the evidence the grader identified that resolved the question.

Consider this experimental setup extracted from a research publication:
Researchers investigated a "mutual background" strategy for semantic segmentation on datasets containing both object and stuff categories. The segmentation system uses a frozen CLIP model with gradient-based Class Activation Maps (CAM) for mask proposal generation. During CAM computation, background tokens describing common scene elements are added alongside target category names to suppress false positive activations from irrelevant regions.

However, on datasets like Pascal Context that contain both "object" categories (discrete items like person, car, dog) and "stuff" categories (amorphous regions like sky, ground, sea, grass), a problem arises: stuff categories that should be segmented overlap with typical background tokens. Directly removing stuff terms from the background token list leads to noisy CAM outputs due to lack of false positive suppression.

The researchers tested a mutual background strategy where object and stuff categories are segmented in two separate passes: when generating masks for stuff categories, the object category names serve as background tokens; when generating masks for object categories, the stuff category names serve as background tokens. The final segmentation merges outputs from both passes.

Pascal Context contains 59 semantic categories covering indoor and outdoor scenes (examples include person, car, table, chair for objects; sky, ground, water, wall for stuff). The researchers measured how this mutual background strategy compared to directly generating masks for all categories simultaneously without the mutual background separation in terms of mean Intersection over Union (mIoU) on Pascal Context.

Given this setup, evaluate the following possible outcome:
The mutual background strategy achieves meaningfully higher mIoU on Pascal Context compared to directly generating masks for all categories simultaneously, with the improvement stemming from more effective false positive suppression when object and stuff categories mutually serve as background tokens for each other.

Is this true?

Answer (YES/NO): YES